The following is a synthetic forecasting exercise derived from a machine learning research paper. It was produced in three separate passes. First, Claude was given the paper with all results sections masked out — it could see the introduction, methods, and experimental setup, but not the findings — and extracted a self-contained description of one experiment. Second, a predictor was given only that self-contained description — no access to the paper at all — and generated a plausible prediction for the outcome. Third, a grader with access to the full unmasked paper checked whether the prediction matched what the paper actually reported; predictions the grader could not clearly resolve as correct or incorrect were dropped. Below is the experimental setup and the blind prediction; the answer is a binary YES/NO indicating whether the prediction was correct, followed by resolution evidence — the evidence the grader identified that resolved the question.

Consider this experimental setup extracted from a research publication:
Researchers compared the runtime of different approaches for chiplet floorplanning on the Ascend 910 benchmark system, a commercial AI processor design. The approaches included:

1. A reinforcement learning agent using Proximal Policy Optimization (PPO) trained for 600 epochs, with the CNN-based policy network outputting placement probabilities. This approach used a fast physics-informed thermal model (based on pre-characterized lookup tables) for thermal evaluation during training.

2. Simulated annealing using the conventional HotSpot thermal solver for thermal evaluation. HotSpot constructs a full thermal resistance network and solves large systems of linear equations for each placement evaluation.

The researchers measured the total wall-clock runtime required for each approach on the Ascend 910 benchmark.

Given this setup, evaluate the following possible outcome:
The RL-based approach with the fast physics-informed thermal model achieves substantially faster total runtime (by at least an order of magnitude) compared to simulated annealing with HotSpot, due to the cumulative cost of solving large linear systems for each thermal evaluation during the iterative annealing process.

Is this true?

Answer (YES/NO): NO